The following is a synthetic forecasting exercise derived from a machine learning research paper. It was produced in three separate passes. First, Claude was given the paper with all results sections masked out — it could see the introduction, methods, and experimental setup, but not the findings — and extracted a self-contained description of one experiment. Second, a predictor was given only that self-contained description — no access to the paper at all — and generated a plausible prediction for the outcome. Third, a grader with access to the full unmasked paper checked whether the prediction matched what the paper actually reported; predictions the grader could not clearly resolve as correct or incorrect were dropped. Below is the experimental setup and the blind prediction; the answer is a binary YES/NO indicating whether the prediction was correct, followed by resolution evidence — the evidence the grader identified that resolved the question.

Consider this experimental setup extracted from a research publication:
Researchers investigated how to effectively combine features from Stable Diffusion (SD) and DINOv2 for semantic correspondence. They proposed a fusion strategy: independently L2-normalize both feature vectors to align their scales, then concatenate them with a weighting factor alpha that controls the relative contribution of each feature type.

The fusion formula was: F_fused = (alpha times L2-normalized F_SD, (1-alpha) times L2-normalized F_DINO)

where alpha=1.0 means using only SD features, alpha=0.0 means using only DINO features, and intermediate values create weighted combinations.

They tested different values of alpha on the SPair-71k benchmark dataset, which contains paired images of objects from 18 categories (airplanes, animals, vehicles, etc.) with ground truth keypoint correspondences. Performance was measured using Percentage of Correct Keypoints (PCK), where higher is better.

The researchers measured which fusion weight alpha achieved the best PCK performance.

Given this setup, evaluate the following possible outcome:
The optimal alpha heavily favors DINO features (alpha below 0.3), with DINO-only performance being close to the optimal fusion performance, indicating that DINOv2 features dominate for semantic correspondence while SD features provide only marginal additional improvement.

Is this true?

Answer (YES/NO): NO